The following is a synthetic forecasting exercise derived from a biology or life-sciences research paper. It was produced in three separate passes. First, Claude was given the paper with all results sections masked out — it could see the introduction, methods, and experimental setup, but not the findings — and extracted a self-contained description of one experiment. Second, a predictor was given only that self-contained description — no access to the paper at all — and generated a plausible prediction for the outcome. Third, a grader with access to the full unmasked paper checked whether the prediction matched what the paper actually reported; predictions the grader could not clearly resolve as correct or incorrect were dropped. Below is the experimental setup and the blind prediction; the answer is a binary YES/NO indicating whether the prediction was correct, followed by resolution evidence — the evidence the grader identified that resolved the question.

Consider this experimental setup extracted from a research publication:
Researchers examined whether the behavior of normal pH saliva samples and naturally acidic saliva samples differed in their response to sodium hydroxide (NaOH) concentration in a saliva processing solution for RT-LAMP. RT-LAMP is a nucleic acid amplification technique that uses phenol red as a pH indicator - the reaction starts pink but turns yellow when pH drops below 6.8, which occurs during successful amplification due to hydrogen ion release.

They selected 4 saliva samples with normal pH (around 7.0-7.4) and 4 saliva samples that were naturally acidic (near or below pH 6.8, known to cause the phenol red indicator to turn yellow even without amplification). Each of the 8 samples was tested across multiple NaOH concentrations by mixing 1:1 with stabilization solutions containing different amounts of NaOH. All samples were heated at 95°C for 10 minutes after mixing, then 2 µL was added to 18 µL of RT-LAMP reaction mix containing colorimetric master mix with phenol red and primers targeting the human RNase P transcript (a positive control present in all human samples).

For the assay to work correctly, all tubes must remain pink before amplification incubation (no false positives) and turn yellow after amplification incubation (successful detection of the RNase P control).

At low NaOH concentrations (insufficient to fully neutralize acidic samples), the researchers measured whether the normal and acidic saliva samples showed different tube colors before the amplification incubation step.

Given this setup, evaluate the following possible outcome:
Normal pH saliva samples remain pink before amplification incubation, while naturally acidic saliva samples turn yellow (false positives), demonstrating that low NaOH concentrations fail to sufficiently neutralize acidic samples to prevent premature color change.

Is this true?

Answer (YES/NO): YES